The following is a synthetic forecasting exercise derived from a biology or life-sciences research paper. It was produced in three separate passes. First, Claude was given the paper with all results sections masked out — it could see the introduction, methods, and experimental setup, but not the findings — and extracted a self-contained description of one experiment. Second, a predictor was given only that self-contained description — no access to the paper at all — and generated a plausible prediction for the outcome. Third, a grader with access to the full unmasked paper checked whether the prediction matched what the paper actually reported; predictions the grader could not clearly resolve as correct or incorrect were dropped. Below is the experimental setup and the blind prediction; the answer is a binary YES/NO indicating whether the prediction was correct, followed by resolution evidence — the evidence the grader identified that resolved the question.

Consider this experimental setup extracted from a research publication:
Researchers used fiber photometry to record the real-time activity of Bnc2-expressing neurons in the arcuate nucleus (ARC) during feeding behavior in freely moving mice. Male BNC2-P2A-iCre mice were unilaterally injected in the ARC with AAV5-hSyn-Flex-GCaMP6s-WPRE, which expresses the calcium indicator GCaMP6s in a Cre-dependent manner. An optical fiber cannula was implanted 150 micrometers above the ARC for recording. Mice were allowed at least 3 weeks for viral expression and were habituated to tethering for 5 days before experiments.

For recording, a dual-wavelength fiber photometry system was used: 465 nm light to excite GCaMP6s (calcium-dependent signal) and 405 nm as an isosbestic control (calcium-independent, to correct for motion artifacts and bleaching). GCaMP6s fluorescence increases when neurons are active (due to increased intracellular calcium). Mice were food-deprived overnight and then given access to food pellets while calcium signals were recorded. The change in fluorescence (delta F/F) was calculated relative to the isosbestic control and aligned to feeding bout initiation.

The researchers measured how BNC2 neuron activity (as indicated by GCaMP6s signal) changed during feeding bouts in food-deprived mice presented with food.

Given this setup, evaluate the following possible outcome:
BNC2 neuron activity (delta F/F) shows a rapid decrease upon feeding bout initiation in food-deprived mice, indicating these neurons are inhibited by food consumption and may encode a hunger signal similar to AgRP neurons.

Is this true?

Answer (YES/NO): NO